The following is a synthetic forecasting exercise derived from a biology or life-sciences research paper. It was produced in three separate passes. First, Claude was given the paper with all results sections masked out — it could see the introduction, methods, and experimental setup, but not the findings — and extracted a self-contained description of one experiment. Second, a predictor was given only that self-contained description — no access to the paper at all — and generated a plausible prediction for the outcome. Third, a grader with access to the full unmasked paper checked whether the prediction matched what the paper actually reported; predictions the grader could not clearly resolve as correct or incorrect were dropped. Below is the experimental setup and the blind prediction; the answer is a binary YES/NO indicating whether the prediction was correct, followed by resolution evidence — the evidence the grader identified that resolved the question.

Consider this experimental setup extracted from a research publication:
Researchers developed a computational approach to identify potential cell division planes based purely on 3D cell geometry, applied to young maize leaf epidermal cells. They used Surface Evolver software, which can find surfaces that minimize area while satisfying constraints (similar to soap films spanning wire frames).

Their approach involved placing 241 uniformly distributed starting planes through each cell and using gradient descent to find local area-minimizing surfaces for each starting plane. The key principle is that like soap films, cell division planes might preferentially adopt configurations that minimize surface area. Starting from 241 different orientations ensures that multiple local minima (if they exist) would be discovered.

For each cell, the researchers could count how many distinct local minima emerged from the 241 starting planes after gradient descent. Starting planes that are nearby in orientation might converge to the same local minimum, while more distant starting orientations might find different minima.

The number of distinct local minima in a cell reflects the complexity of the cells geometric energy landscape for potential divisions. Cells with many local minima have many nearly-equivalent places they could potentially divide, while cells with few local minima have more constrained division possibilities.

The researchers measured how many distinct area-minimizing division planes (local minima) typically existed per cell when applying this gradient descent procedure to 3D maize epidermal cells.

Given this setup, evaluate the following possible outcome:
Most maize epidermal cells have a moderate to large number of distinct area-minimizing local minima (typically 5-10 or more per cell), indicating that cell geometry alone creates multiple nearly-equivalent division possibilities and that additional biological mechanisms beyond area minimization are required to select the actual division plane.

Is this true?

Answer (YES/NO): NO